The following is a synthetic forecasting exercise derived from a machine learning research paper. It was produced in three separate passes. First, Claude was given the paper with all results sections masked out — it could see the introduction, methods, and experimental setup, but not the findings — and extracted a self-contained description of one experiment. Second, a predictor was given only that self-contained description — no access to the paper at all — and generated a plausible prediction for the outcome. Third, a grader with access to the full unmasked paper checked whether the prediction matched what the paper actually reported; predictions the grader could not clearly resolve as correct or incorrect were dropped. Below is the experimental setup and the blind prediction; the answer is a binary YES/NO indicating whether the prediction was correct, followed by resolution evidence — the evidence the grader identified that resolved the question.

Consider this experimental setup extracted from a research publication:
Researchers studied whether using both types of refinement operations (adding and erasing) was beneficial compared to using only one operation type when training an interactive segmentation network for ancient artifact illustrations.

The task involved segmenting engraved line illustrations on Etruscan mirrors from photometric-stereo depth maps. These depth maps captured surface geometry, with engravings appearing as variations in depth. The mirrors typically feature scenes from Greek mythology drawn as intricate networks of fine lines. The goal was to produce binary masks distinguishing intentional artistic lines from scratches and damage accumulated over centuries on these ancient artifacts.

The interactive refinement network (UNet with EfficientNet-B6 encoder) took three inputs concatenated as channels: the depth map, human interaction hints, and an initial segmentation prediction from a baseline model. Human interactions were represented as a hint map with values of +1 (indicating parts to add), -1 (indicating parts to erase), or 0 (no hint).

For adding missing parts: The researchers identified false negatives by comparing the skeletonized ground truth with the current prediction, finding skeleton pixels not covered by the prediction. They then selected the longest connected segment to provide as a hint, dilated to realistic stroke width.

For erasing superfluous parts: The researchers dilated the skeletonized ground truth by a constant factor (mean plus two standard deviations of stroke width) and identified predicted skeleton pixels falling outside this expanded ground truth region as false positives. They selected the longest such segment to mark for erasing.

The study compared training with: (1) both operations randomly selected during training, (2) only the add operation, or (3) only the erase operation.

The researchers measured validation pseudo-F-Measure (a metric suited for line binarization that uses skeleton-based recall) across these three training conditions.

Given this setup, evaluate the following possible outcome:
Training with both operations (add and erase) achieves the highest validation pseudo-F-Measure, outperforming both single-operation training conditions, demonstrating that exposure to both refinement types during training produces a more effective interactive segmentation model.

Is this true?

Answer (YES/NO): YES